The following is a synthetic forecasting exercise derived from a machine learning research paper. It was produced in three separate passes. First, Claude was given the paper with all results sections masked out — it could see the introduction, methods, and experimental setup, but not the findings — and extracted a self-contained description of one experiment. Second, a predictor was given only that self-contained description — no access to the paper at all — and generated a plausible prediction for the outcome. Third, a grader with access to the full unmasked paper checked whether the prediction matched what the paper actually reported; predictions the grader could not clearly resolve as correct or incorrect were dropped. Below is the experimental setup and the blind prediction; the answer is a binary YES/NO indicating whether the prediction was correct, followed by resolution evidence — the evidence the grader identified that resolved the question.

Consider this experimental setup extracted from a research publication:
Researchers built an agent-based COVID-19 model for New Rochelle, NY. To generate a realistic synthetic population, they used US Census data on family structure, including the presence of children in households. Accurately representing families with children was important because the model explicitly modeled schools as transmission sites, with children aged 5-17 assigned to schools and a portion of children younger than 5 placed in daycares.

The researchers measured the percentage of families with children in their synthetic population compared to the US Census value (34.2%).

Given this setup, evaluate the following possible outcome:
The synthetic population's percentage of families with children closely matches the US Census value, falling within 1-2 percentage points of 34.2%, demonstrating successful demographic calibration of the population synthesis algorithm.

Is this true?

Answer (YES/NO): NO